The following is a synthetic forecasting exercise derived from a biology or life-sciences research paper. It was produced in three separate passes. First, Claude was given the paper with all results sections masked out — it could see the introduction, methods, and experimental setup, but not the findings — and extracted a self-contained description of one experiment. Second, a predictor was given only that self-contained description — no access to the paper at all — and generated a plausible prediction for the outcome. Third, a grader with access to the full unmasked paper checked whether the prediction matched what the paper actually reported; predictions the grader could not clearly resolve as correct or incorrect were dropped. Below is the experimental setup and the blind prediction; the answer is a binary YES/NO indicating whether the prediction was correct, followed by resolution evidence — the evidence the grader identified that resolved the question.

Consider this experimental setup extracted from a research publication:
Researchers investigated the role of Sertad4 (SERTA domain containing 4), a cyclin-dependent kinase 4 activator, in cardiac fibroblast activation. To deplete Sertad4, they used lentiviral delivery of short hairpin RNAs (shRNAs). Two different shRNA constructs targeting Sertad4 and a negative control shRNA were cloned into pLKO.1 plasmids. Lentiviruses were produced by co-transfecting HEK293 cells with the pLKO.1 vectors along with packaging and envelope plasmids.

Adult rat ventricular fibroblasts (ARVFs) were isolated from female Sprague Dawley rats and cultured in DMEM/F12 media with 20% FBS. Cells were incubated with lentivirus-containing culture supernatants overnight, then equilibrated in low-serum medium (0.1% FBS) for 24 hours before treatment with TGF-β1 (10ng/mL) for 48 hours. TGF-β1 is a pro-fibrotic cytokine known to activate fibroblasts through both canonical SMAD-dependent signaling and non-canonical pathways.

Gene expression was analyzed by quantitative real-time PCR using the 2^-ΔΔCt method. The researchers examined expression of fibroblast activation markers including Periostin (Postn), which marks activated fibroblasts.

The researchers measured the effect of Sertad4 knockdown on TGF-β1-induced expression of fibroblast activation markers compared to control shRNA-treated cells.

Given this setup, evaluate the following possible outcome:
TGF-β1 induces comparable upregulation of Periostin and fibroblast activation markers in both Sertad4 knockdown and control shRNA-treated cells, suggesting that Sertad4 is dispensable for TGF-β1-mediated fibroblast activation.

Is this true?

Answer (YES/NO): NO